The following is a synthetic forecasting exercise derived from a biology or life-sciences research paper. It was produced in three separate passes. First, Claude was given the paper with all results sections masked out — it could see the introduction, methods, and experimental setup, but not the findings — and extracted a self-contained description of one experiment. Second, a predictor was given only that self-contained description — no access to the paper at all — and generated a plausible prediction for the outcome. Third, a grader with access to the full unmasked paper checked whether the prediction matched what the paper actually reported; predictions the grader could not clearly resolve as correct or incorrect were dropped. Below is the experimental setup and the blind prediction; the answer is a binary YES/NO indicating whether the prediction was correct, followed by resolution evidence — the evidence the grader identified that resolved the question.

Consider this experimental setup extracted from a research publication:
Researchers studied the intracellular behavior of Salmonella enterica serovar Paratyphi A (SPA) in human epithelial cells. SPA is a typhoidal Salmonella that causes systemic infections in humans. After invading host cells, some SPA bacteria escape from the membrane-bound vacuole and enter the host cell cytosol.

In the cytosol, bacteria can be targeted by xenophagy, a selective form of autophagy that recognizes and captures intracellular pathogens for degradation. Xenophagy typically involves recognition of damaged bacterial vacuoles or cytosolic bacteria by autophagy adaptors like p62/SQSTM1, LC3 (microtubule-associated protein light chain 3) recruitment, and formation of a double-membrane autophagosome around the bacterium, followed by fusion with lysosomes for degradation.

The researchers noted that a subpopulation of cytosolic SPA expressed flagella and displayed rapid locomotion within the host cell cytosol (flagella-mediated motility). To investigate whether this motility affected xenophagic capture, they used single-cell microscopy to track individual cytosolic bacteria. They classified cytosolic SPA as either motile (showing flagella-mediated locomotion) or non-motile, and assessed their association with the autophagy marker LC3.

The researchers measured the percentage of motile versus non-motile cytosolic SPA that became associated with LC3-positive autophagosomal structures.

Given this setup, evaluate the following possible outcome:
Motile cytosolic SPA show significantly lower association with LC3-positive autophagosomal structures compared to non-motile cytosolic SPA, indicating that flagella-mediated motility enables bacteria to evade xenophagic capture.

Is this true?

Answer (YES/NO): YES